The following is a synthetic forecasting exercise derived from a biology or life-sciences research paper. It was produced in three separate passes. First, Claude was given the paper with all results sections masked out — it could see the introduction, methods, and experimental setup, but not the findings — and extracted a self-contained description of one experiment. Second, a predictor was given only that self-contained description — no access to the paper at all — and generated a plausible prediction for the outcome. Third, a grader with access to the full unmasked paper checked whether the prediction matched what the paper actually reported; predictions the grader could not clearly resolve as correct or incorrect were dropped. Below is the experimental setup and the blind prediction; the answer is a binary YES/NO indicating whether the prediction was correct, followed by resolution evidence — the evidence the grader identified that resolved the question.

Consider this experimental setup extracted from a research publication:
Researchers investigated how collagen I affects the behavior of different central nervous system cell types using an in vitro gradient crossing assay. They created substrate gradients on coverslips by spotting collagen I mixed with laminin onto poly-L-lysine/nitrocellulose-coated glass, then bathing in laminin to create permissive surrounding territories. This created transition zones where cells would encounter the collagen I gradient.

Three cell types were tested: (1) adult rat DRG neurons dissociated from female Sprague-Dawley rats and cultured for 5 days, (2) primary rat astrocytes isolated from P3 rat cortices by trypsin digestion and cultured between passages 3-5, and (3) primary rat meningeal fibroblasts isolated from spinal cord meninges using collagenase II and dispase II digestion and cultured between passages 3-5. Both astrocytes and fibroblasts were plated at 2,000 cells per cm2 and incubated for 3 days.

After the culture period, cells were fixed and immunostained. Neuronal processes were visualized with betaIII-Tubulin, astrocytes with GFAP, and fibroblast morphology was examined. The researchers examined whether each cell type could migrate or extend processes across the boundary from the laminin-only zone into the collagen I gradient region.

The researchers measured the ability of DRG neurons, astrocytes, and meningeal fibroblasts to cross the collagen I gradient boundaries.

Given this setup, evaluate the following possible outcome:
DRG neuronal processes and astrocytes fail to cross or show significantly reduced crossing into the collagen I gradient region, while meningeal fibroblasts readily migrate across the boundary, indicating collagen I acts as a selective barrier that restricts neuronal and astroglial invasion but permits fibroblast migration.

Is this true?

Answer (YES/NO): YES